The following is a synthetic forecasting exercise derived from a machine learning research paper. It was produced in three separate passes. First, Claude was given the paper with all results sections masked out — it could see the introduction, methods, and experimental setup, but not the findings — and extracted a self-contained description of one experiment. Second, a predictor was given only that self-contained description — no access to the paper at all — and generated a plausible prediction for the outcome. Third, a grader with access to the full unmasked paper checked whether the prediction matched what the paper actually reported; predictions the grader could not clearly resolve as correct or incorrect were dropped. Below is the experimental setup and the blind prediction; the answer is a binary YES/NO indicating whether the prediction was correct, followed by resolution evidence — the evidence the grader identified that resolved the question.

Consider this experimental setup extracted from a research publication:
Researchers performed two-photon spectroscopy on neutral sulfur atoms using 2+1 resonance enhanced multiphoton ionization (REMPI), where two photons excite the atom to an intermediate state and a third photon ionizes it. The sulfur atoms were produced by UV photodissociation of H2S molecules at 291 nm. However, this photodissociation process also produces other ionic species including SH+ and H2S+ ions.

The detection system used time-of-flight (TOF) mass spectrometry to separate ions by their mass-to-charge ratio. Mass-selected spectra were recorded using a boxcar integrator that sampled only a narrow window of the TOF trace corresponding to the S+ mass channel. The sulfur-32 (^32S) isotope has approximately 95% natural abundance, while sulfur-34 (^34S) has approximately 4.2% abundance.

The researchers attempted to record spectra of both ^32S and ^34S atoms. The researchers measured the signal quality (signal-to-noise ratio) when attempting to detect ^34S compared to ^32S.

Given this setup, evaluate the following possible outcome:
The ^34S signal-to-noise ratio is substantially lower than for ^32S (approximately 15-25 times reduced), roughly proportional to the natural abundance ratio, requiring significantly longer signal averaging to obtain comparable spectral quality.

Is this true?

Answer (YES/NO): NO